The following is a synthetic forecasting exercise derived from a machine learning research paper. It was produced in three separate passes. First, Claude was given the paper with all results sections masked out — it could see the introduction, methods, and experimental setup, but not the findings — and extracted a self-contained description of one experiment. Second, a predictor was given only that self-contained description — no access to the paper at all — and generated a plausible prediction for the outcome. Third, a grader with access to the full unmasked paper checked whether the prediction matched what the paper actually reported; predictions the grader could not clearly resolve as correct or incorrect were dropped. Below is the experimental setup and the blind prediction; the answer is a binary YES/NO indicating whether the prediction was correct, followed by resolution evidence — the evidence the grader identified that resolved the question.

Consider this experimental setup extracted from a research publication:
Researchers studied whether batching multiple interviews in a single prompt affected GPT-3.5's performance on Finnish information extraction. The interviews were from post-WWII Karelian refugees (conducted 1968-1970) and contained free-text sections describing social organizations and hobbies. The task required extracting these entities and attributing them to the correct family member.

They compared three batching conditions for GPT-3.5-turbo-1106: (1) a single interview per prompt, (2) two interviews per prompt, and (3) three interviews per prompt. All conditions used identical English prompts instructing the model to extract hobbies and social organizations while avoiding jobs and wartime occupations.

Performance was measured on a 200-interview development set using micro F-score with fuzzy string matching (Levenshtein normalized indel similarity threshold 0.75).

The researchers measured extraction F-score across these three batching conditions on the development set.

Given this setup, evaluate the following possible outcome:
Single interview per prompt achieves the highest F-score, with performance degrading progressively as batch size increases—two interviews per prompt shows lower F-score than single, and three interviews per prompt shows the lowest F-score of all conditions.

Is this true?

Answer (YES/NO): NO